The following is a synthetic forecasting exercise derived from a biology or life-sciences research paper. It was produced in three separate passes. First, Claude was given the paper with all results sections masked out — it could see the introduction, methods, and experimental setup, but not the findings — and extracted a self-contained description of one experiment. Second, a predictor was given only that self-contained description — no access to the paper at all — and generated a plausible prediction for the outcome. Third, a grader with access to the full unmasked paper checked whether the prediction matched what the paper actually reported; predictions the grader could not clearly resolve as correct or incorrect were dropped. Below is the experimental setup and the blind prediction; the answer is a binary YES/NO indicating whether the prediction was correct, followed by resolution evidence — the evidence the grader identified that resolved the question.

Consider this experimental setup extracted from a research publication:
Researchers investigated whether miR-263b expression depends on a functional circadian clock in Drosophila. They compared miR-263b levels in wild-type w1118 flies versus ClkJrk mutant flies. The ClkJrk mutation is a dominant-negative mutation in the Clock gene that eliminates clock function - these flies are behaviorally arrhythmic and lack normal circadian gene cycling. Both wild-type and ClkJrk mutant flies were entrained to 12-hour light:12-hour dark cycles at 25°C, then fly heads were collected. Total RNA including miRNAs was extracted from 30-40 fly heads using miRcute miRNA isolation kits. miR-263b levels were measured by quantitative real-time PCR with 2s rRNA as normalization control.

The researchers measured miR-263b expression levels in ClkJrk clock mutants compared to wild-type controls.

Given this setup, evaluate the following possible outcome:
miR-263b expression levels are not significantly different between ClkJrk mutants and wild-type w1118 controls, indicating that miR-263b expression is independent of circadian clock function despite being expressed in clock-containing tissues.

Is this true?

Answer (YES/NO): NO